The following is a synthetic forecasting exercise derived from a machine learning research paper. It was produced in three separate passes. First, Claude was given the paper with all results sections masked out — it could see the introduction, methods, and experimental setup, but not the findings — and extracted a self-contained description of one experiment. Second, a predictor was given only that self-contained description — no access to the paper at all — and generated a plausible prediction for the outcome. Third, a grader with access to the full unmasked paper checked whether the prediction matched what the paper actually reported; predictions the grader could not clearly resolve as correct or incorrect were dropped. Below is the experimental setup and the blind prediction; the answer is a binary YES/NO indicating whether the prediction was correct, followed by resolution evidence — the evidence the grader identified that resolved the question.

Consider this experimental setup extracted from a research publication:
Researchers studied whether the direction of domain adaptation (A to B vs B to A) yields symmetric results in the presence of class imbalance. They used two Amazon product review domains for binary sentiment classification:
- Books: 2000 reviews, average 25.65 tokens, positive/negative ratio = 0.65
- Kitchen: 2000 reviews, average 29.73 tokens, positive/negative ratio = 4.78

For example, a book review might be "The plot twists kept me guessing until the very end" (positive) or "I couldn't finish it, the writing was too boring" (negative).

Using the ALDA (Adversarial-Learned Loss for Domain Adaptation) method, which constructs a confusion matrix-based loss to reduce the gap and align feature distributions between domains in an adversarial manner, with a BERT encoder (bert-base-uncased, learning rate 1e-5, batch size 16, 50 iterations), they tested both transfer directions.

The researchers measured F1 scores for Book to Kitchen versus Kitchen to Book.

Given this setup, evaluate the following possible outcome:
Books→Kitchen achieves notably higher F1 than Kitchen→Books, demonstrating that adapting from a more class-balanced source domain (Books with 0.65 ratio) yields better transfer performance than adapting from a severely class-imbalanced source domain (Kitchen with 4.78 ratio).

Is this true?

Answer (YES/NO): YES